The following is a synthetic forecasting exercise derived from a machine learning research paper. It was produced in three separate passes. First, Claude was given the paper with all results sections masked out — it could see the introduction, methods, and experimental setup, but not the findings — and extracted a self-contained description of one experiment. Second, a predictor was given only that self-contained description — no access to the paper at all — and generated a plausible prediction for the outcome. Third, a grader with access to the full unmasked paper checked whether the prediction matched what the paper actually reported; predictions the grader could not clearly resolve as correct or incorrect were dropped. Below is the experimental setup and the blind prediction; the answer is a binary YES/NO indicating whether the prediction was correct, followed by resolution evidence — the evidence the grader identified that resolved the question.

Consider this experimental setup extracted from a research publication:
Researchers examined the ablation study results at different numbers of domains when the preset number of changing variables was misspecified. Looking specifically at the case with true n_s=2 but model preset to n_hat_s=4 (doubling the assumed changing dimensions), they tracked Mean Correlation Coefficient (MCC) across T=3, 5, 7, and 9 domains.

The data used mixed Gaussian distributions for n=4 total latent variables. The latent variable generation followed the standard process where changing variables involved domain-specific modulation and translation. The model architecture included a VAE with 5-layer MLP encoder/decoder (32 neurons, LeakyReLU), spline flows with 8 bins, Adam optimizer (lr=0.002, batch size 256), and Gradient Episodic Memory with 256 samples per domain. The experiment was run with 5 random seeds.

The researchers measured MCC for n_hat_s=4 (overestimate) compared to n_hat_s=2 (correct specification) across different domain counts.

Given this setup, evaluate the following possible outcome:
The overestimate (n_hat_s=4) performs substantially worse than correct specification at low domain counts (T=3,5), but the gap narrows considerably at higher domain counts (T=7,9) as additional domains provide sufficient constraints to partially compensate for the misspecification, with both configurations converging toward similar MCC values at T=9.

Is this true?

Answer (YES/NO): NO